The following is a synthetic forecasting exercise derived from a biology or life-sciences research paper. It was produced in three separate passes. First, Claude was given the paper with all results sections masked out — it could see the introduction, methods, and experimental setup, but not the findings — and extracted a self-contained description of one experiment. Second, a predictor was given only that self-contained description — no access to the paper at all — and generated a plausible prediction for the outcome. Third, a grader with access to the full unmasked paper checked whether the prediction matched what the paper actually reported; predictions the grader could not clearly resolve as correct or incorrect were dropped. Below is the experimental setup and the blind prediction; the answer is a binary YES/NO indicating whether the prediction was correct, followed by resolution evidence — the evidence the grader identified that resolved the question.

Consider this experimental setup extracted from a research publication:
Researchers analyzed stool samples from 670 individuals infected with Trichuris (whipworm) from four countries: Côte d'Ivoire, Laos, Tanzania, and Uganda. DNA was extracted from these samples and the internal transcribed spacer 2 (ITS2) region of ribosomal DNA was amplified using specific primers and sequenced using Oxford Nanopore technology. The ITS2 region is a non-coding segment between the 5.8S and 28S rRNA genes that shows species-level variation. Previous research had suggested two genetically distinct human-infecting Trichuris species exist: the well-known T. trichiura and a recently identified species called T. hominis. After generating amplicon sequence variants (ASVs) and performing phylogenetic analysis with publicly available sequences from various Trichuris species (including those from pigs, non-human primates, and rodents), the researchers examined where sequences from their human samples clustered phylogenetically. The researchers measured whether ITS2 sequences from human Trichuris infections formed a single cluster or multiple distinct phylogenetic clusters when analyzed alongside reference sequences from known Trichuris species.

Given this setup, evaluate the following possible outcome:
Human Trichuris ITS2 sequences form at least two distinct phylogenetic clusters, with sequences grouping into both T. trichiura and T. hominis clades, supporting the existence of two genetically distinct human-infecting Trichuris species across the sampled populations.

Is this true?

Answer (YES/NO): YES